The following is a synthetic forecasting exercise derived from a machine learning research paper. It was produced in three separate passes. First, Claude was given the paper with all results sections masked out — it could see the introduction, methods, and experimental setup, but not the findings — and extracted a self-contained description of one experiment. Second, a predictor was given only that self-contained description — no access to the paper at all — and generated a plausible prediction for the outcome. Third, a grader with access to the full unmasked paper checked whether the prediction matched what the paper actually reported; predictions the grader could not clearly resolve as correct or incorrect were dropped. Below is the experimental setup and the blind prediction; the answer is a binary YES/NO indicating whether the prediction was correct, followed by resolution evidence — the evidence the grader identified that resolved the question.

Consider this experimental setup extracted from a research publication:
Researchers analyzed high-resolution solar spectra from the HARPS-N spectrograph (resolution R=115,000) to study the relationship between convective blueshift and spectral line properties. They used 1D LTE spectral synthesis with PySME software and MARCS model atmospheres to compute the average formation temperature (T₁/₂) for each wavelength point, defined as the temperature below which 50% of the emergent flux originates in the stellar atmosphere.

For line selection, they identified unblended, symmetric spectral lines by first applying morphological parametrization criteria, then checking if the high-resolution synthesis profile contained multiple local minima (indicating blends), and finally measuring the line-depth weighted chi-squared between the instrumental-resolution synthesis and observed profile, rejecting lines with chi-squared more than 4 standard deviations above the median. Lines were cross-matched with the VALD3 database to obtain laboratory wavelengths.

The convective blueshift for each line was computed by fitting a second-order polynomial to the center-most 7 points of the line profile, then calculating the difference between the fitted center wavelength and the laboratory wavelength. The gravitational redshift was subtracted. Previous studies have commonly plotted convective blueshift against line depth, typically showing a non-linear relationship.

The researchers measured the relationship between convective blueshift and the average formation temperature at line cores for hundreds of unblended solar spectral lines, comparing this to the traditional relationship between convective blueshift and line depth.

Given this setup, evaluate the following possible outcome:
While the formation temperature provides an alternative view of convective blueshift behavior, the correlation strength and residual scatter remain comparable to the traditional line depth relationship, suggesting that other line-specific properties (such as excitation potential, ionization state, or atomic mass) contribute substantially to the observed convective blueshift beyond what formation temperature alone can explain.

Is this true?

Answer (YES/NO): NO